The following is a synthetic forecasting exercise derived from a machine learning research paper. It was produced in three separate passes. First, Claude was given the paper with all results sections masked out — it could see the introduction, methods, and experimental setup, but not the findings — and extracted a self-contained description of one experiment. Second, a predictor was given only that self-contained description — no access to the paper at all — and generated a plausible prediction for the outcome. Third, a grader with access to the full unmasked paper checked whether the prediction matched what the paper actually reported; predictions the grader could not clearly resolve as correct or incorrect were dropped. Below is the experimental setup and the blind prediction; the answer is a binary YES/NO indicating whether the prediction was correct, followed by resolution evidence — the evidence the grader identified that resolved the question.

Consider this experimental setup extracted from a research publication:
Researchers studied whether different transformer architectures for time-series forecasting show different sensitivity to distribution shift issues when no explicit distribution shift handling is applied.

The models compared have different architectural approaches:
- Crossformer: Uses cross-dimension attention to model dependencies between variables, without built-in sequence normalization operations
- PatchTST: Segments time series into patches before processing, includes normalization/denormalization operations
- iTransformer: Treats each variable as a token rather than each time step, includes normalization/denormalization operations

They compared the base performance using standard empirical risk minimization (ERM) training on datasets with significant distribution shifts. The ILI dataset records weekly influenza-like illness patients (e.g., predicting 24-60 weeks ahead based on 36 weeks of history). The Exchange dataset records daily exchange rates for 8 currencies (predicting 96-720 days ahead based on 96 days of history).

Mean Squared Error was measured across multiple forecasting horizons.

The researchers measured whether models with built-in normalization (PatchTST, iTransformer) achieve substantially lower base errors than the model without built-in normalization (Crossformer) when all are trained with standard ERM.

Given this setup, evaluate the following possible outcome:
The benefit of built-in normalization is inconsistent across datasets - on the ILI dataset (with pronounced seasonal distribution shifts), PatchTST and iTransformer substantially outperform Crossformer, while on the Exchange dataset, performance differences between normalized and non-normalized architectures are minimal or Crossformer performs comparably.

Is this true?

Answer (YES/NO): NO